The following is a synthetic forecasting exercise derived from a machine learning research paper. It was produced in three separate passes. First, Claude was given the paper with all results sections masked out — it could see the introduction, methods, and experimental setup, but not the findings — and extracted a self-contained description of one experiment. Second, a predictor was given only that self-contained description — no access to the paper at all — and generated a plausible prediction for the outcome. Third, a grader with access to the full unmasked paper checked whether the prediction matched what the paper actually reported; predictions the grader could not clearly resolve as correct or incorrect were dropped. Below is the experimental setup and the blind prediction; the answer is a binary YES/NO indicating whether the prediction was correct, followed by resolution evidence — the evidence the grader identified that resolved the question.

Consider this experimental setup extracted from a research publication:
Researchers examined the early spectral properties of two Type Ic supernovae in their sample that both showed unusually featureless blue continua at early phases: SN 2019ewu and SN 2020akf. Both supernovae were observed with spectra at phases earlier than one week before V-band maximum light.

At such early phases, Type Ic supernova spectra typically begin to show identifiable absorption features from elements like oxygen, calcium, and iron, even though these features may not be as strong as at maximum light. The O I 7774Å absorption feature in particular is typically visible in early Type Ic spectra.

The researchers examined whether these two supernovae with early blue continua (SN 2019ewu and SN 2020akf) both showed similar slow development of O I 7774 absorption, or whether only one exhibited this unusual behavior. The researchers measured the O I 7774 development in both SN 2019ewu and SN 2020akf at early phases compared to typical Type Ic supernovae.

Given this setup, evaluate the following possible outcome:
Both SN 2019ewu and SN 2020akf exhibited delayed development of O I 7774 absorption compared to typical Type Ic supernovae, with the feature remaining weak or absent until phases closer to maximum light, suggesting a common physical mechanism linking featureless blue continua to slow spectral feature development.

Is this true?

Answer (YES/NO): NO